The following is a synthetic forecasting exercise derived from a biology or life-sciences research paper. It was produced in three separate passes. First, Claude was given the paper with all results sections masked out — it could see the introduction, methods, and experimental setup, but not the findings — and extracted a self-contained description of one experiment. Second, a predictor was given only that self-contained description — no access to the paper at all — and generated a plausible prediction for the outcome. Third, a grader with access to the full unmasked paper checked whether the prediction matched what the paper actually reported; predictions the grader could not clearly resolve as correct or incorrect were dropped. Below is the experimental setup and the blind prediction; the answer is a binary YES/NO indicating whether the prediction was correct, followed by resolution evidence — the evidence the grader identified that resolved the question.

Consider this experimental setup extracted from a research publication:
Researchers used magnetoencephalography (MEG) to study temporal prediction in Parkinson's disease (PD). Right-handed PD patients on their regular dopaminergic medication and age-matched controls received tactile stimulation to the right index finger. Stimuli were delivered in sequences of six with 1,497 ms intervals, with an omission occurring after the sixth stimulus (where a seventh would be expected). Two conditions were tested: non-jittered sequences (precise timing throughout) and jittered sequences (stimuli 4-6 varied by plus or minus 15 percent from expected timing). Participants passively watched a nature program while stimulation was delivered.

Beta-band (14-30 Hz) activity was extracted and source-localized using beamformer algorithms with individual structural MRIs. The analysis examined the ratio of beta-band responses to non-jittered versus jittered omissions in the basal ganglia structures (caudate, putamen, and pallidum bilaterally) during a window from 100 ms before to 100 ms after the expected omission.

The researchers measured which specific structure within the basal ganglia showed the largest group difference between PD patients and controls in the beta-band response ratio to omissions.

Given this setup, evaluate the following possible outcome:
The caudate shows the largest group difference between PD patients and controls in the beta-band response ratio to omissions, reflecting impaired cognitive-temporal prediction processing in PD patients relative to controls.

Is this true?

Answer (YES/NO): YES